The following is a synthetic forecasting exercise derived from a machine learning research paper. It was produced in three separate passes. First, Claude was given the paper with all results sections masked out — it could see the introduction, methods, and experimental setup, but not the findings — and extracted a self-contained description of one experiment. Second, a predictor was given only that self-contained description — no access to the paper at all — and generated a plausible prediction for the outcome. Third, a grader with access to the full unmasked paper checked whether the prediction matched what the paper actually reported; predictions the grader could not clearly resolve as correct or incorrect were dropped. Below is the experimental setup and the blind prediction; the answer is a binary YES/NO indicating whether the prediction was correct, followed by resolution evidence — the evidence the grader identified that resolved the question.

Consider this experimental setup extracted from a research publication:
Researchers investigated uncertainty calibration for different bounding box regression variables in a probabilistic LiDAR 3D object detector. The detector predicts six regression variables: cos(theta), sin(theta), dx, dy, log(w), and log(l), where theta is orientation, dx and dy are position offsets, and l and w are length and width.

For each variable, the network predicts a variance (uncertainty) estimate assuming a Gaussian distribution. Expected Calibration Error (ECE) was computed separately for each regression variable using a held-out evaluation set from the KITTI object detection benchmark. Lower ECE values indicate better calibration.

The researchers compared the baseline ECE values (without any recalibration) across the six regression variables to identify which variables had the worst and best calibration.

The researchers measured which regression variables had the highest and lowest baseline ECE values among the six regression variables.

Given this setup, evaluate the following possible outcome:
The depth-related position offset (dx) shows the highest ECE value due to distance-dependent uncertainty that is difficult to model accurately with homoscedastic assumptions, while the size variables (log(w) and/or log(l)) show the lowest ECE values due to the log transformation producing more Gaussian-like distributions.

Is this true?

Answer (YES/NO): NO